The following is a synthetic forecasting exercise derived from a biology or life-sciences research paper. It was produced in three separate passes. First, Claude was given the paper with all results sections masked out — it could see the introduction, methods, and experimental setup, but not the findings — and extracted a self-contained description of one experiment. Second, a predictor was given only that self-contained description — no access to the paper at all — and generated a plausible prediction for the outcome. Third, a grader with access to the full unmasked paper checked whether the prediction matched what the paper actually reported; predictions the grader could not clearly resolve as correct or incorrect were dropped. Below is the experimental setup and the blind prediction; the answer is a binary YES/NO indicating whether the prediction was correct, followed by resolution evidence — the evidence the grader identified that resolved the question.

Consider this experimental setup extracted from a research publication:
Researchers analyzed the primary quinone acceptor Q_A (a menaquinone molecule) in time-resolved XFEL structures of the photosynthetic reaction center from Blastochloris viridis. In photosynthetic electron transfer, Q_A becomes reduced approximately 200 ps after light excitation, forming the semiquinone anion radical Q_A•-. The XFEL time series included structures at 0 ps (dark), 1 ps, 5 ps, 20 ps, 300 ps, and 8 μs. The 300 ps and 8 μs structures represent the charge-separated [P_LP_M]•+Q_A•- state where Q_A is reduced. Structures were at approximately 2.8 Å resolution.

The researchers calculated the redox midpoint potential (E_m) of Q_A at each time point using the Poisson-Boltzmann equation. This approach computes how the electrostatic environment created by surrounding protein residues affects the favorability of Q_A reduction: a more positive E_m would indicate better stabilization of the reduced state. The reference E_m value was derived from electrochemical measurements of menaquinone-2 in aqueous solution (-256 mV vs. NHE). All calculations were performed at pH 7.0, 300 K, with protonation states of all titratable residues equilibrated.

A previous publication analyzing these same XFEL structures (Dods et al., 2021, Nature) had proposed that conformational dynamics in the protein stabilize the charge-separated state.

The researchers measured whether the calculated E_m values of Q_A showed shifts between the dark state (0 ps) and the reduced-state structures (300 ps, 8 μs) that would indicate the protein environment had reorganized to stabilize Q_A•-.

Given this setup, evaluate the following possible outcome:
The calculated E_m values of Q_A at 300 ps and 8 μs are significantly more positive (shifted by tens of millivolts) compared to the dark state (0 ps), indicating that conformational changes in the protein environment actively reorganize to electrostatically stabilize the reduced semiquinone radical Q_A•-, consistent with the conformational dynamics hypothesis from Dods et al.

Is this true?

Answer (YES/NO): NO